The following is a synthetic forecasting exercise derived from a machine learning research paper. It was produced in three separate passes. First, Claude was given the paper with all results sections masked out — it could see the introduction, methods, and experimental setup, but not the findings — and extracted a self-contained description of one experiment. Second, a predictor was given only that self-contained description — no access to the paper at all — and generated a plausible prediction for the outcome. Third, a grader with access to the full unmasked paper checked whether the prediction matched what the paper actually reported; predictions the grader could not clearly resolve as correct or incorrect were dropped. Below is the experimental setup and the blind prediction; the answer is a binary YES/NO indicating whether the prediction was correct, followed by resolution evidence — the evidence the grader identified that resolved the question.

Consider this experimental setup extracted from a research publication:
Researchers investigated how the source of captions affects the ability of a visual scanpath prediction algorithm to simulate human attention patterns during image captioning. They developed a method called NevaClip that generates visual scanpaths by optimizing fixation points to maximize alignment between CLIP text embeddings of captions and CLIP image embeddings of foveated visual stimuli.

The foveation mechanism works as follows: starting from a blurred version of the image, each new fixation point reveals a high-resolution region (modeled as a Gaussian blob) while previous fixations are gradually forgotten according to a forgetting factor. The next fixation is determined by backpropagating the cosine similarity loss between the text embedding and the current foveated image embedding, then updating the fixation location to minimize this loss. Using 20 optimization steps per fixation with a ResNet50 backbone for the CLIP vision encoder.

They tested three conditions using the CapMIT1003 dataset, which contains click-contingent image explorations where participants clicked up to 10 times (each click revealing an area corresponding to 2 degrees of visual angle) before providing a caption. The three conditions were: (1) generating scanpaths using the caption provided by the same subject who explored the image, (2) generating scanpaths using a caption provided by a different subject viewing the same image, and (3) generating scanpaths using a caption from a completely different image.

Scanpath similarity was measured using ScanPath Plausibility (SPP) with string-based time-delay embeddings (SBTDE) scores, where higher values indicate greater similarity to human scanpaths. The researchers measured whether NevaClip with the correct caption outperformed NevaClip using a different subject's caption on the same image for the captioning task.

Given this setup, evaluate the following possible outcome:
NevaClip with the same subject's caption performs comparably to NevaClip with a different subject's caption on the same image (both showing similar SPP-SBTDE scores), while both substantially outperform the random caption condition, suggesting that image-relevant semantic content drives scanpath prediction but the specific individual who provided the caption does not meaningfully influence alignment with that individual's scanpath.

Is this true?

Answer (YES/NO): NO